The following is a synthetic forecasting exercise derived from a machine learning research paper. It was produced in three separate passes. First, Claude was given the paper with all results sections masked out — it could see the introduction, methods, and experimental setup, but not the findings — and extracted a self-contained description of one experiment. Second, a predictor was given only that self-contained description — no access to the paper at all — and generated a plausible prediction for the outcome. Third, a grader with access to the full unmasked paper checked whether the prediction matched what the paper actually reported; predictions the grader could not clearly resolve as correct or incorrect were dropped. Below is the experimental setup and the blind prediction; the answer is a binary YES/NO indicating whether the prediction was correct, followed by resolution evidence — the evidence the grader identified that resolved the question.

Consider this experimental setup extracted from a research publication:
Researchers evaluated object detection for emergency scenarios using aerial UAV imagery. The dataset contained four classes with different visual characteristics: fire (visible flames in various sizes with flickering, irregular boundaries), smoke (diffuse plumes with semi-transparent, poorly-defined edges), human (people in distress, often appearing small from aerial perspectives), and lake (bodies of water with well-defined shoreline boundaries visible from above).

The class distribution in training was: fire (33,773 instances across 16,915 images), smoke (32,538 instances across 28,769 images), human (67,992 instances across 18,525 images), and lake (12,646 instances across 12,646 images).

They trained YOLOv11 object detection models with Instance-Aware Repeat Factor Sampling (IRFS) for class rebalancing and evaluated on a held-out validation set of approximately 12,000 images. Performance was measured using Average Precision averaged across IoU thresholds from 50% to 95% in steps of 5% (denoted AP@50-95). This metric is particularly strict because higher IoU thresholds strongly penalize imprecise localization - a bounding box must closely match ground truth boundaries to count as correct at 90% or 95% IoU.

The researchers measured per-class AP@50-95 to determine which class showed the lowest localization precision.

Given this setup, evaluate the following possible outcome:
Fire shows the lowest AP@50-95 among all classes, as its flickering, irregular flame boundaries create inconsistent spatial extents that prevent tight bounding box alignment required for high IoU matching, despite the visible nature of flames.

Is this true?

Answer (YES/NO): NO